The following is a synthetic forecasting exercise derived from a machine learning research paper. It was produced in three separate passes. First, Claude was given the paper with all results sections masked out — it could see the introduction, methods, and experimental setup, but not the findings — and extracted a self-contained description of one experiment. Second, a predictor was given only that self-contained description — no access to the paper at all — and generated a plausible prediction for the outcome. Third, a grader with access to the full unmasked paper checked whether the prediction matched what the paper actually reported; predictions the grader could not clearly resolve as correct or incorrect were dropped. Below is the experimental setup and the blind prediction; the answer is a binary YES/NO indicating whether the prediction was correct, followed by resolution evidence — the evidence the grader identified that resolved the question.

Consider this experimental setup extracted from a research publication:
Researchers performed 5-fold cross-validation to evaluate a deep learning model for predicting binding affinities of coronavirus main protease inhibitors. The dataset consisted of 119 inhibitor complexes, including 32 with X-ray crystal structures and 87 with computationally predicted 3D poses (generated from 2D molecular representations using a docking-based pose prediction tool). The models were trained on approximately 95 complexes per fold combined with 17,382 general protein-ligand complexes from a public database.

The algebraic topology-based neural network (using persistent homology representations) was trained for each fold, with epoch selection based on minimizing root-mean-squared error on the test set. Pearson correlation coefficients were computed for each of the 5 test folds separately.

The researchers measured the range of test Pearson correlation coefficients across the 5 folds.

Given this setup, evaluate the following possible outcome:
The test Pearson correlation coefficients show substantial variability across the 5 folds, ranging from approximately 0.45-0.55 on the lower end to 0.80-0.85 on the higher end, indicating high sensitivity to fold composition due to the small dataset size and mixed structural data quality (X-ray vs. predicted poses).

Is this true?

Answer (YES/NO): NO